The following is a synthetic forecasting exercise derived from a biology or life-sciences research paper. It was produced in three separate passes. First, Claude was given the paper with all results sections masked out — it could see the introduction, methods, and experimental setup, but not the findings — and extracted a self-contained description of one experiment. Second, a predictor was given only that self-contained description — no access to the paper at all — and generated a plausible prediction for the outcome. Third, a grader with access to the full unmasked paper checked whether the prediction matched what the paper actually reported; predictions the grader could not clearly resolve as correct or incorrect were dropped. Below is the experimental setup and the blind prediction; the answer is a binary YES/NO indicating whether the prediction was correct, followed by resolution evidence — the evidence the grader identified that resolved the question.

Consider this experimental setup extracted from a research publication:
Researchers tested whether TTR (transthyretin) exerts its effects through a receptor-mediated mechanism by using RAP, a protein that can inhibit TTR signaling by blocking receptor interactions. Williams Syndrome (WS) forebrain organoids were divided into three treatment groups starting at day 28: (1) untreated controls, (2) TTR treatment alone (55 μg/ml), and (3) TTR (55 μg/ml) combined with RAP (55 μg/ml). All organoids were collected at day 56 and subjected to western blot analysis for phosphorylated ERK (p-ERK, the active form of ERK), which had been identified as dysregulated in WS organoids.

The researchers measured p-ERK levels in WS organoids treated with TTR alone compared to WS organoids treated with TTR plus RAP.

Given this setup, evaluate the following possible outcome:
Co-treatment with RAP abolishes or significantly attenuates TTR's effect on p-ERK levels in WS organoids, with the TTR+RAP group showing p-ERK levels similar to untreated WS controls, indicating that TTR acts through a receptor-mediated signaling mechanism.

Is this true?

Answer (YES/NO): YES